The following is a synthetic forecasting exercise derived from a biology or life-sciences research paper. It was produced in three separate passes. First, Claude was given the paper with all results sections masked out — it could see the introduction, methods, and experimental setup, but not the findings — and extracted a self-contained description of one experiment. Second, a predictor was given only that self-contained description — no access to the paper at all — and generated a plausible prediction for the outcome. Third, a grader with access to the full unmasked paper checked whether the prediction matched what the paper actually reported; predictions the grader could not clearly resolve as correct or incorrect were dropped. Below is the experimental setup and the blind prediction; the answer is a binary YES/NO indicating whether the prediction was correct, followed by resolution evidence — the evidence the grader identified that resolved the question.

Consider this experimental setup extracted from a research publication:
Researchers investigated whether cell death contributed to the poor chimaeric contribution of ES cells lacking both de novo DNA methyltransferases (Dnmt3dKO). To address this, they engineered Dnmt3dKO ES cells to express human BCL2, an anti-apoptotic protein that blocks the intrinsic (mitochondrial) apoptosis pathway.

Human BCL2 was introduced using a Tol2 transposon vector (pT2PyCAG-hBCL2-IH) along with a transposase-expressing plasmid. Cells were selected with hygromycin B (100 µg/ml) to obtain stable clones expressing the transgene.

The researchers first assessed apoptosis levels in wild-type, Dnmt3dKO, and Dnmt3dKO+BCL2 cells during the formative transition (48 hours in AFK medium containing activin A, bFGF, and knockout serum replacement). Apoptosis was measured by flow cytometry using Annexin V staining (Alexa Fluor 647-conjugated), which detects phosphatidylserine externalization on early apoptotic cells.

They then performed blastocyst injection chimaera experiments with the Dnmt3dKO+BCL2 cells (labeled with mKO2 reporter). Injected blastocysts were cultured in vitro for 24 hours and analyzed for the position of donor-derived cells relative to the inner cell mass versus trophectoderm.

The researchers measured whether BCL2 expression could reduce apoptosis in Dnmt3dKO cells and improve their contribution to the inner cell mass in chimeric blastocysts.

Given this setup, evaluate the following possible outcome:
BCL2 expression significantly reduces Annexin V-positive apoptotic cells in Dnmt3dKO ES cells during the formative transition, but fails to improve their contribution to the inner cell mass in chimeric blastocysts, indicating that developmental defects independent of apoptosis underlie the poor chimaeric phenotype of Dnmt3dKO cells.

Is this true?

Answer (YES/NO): NO